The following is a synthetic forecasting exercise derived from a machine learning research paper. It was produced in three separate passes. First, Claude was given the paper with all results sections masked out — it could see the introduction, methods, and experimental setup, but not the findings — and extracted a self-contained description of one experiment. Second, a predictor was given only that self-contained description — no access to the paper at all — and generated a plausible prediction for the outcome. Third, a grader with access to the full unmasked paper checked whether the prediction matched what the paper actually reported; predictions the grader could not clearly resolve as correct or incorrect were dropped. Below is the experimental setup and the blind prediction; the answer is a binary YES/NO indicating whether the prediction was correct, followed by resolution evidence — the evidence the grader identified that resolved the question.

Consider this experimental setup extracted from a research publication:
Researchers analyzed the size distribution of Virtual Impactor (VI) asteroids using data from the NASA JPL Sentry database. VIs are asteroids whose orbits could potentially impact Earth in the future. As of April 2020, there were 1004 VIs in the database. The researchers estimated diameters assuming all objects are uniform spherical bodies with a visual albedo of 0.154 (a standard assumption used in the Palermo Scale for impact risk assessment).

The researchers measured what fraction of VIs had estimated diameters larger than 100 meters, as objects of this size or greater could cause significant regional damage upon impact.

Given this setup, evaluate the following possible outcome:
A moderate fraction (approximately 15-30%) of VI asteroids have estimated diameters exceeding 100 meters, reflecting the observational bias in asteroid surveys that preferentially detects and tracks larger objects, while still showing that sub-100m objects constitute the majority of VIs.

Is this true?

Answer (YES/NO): NO